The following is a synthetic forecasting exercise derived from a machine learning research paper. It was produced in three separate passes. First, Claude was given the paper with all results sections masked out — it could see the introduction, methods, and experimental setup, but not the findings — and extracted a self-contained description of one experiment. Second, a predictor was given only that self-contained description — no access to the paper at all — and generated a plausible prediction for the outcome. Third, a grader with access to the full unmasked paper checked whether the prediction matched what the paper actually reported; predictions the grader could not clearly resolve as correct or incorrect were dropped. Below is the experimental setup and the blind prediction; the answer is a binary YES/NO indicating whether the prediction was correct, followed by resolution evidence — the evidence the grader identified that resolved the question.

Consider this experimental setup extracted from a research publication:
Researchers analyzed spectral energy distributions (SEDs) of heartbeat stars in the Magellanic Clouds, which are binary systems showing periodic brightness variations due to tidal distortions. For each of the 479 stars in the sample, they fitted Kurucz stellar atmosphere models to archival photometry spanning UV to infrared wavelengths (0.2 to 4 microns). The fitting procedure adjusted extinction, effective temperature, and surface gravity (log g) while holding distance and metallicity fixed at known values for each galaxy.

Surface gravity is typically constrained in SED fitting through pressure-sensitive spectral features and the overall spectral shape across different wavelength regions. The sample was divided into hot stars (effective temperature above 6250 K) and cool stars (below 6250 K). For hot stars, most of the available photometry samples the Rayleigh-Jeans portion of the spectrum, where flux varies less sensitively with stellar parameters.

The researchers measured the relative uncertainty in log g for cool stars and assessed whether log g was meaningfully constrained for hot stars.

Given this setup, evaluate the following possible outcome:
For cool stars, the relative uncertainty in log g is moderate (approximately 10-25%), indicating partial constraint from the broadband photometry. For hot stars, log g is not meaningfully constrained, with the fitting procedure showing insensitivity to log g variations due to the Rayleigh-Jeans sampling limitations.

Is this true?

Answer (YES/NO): NO